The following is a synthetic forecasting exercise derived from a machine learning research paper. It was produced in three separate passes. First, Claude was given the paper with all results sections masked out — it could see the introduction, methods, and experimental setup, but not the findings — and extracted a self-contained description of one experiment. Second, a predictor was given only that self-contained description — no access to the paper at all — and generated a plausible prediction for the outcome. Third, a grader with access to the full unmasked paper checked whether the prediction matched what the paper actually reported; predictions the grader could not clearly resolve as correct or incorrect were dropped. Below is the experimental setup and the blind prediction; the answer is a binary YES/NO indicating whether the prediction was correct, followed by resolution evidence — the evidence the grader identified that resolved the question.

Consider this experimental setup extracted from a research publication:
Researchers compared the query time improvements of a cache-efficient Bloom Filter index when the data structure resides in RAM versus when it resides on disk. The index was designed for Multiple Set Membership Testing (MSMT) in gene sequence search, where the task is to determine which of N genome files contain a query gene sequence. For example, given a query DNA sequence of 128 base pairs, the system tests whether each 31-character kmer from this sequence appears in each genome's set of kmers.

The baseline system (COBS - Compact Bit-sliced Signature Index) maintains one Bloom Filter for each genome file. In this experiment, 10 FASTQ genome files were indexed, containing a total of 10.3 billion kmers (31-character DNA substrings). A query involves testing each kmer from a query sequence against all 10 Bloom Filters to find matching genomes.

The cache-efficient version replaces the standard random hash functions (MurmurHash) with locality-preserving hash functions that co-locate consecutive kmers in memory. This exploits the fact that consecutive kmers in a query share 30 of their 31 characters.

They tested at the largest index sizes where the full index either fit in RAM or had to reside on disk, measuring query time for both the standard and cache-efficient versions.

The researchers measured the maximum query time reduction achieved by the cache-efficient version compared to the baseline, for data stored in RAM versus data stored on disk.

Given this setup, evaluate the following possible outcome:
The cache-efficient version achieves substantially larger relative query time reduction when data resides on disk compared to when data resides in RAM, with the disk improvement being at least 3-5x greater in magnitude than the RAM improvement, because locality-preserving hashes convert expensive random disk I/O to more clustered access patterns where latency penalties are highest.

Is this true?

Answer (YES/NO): NO